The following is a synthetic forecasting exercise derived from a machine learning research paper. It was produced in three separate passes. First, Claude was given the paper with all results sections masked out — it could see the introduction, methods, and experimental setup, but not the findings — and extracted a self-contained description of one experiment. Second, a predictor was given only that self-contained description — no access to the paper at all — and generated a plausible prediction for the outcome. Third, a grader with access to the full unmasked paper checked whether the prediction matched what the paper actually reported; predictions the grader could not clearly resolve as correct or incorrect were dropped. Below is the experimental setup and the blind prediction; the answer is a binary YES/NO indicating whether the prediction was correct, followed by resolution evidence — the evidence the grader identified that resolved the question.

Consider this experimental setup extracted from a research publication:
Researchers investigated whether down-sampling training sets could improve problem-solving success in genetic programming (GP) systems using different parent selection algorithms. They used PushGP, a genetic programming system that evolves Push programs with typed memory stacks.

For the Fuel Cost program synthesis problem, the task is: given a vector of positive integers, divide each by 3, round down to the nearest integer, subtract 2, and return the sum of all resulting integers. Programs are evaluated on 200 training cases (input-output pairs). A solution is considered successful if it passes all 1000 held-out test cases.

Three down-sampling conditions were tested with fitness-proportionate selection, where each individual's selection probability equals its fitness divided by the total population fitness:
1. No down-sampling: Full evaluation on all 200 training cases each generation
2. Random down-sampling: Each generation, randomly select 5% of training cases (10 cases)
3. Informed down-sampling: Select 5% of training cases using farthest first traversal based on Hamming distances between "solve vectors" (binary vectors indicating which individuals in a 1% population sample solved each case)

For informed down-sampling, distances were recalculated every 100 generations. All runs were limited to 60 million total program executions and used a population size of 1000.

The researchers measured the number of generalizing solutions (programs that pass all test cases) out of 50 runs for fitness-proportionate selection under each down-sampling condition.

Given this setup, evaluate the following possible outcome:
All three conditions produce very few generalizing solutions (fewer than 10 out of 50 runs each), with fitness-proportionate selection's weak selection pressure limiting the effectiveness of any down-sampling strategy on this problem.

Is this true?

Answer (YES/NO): NO